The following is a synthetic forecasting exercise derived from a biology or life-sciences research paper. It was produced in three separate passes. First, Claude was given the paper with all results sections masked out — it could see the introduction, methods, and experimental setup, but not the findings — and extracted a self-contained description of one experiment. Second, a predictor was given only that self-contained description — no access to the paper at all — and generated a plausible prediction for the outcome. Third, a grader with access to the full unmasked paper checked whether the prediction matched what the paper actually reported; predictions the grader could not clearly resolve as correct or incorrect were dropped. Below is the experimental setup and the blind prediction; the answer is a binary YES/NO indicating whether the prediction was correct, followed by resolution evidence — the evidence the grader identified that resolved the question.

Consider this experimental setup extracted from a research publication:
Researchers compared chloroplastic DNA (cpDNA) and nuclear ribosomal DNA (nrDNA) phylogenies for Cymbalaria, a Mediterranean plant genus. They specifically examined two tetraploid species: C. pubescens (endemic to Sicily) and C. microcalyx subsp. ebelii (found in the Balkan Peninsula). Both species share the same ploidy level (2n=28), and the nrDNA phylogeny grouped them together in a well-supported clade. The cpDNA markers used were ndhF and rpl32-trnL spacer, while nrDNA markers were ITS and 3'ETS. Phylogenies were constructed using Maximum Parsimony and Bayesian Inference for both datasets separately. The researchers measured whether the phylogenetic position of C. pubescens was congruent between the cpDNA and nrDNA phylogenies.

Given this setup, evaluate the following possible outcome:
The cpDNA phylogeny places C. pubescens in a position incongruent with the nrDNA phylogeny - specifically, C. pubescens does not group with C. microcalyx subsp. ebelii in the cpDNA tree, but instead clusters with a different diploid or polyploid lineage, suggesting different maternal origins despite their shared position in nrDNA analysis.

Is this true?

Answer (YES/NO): YES